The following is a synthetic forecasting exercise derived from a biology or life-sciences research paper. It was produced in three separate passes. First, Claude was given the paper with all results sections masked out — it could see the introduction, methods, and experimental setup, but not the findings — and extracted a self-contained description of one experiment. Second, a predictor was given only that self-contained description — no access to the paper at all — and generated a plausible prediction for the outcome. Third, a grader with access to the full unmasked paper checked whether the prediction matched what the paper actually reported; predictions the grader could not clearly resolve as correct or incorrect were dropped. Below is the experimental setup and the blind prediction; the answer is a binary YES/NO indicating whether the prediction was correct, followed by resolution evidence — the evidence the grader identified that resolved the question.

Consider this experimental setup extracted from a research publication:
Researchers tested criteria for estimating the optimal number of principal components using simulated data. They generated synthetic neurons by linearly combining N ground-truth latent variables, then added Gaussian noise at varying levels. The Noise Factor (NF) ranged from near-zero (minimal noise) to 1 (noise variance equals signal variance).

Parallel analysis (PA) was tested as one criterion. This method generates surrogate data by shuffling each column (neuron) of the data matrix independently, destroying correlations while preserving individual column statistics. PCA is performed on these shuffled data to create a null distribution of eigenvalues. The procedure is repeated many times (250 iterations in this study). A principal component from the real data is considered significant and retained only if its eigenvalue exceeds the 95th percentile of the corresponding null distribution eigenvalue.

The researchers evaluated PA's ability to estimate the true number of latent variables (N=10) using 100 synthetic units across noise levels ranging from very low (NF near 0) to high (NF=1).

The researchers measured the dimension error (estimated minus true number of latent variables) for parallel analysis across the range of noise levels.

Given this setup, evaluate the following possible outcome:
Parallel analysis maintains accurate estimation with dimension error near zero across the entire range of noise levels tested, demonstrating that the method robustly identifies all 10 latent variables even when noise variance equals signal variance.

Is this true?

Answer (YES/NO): YES